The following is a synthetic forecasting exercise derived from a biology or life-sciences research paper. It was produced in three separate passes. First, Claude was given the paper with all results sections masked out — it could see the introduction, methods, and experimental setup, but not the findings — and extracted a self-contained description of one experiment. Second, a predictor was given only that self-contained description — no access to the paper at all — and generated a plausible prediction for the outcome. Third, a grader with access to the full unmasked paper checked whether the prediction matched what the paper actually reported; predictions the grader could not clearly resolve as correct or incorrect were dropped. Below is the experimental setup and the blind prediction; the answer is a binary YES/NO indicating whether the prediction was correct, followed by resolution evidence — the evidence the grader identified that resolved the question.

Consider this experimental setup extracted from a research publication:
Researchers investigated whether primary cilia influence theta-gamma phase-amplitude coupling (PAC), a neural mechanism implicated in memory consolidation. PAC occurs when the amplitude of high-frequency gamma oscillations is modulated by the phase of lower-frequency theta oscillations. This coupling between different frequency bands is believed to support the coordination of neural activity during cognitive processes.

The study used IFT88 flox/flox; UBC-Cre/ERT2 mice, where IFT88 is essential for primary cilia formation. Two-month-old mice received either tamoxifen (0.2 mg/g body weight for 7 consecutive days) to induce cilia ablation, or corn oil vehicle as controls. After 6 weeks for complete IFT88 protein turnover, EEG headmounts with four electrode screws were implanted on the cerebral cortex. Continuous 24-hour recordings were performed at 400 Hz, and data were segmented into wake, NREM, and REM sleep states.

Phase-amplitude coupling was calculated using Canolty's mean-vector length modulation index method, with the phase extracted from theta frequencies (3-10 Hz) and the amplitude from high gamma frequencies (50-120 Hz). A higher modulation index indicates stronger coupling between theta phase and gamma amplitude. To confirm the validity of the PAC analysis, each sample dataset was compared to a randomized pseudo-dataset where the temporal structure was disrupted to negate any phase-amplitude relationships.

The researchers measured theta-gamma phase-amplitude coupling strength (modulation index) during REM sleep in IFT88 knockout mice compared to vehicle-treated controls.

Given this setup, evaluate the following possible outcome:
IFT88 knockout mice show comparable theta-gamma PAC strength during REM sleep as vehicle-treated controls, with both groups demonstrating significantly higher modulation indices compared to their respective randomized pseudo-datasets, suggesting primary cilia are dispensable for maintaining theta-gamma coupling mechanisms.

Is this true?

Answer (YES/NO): NO